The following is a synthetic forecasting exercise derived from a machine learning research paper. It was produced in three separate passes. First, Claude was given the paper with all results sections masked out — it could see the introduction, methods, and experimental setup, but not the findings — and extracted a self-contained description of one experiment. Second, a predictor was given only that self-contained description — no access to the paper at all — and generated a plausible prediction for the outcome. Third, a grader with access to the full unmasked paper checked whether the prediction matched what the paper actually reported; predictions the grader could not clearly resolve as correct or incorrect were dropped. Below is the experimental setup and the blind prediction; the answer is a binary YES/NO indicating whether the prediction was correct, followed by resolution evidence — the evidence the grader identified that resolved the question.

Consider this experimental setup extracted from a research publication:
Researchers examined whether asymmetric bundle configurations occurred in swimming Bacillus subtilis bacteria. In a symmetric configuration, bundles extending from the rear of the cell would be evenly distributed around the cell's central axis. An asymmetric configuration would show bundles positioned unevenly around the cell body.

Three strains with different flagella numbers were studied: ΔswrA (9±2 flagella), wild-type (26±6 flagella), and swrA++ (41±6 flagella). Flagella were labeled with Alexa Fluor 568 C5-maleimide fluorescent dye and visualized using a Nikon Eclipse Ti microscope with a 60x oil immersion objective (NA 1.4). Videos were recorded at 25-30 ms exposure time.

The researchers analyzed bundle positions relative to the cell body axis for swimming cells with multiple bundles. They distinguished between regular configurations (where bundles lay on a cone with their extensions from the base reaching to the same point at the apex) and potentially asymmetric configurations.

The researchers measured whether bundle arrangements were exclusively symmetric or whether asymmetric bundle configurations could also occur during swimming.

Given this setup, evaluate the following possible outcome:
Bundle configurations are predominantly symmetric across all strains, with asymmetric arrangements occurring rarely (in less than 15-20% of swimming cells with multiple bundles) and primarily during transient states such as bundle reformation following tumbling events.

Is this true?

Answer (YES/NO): NO